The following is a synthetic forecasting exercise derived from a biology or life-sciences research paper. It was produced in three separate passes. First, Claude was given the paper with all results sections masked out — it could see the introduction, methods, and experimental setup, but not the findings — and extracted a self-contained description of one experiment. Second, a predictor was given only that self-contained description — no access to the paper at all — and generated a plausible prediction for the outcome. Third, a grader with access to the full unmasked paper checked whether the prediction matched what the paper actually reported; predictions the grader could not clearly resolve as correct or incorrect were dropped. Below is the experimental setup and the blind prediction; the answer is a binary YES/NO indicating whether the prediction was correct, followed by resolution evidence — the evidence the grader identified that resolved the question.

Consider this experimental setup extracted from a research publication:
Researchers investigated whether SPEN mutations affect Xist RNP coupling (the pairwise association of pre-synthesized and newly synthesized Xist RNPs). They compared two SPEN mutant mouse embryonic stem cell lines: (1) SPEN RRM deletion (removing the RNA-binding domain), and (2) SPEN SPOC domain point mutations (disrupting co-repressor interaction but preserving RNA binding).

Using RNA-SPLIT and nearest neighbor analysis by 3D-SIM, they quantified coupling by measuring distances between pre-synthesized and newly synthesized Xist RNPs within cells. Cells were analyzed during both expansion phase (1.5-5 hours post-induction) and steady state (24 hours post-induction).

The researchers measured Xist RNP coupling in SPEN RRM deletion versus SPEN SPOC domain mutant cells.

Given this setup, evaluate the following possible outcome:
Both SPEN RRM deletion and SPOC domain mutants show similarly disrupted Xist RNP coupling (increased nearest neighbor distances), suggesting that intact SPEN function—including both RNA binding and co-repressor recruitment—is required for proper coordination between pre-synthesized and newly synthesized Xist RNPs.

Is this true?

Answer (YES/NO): NO